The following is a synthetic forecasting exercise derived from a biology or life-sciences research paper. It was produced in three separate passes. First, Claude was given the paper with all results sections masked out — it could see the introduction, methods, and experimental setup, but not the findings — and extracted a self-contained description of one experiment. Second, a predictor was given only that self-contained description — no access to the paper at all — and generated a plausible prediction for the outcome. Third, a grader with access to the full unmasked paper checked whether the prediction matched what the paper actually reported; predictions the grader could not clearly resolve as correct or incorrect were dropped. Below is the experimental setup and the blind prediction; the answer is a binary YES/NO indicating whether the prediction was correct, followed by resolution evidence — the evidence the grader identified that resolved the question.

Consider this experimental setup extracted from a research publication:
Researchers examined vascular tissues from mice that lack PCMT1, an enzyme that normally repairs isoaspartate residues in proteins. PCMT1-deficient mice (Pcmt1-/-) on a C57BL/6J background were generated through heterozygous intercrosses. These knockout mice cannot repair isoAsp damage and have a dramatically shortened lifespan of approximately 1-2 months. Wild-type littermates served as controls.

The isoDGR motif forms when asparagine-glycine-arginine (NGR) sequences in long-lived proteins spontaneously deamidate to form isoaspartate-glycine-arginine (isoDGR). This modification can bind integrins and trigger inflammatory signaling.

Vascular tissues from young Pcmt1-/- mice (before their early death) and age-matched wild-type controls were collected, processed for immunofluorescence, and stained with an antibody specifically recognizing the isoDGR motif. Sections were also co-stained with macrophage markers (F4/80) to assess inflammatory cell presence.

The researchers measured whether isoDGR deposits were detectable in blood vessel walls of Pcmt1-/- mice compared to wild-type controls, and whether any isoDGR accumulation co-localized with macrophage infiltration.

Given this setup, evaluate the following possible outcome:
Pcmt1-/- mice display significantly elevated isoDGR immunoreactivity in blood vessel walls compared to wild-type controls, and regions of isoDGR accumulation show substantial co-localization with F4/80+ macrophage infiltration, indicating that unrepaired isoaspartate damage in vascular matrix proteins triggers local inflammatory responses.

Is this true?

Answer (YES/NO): YES